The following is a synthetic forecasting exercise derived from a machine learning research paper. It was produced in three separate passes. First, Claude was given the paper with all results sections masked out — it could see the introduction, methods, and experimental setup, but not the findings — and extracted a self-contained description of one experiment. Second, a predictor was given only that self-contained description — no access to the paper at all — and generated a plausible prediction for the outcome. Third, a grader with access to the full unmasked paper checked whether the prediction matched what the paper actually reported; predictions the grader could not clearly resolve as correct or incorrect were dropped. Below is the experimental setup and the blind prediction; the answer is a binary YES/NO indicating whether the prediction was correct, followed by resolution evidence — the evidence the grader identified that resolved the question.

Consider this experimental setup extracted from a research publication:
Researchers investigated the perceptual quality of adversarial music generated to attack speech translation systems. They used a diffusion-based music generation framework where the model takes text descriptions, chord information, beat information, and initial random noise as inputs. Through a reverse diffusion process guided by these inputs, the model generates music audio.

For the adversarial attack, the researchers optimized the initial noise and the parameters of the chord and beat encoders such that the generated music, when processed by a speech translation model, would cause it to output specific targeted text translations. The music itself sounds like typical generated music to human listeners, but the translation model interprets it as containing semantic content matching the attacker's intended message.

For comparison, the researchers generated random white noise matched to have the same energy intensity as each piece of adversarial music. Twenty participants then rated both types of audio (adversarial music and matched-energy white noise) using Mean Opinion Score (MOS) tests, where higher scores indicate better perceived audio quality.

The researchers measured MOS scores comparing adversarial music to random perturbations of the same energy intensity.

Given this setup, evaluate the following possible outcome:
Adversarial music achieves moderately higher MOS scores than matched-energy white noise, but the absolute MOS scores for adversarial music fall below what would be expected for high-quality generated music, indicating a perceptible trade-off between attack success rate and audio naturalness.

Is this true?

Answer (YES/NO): NO